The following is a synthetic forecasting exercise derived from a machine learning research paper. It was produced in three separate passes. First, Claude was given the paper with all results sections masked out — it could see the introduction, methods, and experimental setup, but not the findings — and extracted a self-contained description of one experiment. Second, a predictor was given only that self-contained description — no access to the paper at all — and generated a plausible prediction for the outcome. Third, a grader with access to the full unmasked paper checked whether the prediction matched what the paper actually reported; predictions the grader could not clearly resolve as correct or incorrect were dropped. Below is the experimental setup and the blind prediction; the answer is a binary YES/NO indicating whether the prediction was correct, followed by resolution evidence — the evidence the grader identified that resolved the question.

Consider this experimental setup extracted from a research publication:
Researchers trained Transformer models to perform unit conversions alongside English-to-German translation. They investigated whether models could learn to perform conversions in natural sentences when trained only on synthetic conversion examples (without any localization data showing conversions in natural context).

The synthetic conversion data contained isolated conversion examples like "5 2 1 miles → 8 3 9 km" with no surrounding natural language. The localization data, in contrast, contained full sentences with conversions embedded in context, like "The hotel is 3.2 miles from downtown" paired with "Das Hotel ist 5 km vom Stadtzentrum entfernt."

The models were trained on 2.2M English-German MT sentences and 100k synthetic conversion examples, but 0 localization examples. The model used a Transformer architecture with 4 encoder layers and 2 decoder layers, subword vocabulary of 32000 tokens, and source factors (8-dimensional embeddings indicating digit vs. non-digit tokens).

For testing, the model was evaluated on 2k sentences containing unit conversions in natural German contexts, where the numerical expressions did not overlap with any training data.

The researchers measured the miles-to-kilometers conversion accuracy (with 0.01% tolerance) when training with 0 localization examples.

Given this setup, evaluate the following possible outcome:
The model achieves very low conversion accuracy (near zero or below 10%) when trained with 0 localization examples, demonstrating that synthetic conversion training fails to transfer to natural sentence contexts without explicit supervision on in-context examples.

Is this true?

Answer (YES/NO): YES